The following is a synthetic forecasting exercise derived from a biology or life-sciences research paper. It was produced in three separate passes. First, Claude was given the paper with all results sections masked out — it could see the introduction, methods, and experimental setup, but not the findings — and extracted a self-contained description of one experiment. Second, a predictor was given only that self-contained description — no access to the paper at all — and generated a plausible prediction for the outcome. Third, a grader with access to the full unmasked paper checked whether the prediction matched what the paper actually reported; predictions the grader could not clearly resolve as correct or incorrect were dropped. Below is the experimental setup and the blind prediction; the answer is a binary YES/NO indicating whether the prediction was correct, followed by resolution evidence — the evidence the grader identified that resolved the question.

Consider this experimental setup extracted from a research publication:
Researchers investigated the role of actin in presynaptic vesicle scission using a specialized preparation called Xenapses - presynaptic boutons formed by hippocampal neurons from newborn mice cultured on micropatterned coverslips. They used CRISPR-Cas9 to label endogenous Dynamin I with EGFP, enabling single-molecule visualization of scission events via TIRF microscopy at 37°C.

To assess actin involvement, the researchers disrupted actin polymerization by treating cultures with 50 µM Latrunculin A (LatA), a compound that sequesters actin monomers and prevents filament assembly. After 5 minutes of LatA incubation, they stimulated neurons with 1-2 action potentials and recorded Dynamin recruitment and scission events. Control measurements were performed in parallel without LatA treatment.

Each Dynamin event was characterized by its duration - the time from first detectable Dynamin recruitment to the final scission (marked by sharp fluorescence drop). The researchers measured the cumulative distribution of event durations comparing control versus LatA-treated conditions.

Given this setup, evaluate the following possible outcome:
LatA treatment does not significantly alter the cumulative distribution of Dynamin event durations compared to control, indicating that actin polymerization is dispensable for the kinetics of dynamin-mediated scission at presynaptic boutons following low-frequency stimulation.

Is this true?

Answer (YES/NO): NO